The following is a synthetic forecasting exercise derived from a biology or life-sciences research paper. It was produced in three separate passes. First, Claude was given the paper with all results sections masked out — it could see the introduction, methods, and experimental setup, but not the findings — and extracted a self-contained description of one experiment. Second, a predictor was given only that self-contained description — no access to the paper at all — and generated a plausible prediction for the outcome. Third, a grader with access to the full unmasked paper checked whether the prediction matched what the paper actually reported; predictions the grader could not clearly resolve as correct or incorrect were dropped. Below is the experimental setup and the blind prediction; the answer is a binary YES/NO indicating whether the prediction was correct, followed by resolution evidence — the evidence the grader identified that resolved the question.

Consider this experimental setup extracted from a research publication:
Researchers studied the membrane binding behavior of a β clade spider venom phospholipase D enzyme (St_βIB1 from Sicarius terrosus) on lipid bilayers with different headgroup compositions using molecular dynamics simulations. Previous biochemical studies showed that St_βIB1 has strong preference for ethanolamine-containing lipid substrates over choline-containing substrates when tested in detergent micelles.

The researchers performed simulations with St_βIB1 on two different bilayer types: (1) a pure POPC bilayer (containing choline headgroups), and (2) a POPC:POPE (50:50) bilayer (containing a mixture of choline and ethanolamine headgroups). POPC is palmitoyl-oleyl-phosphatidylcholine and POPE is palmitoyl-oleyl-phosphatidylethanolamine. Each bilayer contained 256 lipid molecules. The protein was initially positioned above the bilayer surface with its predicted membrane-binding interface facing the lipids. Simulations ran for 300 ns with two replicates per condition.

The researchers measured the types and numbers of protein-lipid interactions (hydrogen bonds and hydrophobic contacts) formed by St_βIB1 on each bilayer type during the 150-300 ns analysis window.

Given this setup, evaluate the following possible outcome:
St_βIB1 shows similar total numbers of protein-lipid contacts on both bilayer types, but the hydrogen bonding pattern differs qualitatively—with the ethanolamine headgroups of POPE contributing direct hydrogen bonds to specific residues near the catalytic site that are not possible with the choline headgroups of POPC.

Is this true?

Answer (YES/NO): NO